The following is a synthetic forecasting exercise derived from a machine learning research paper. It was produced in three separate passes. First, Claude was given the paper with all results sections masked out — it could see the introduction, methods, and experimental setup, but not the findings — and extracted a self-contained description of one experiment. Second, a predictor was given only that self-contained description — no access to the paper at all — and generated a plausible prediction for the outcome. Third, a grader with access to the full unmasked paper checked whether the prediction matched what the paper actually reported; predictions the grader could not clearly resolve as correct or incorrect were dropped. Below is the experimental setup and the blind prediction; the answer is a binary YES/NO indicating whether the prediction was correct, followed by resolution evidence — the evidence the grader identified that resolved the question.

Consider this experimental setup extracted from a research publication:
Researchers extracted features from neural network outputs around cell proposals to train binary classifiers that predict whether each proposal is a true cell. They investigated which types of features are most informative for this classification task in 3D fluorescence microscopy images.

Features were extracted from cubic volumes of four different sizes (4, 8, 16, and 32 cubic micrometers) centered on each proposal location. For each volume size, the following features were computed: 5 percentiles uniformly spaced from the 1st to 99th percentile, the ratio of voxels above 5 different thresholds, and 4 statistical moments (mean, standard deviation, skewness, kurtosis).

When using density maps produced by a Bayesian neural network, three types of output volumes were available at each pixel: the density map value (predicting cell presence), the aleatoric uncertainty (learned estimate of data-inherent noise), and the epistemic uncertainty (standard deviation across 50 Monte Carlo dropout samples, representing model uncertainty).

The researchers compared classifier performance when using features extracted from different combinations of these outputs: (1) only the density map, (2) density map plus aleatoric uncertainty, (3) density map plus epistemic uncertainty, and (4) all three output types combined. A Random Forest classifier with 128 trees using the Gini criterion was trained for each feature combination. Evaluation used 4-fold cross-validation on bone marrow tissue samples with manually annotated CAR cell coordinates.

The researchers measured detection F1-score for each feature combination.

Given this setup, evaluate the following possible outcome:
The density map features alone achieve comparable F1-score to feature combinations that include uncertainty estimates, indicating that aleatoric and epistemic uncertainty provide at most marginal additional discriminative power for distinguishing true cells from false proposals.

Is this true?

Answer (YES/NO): YES